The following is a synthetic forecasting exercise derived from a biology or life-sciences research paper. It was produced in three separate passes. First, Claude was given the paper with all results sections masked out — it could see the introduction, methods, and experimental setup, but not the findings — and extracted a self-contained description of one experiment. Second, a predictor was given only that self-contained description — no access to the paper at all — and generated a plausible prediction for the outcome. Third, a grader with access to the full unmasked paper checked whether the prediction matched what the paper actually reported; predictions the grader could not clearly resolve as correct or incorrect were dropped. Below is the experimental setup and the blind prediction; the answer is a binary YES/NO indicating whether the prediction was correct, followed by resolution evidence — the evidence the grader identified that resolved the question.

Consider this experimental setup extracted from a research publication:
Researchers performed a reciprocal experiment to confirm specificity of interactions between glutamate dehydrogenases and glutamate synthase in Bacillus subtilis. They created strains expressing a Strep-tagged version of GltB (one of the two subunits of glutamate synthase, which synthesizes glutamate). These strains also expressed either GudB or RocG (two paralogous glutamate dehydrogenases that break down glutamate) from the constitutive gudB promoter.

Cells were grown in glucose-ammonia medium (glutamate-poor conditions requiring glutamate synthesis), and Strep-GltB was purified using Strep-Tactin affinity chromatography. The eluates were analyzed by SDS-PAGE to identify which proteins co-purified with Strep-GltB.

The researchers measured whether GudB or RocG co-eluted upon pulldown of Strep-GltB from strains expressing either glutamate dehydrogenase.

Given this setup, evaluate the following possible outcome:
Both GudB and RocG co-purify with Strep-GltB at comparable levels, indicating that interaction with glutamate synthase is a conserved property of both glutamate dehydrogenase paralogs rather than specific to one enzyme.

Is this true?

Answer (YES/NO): NO